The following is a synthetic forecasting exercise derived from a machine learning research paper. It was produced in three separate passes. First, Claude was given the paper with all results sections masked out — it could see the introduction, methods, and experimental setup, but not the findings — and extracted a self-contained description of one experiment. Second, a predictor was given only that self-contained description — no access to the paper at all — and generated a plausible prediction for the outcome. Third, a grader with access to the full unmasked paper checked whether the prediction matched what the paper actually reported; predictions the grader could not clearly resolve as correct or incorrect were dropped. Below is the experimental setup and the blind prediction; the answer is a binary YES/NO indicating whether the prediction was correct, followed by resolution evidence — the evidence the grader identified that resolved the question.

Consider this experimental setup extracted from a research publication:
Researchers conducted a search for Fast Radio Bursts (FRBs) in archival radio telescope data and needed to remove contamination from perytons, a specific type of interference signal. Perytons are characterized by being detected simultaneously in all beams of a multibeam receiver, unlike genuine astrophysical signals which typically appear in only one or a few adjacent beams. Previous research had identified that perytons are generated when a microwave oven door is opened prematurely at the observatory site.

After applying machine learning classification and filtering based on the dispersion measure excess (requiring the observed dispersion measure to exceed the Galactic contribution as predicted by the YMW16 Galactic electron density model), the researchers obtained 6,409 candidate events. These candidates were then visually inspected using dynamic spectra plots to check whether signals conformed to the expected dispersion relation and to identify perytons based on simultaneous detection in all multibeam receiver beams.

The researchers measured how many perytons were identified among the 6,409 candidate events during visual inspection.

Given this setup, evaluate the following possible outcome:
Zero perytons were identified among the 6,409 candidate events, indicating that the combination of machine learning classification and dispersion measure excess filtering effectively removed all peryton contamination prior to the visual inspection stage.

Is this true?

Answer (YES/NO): NO